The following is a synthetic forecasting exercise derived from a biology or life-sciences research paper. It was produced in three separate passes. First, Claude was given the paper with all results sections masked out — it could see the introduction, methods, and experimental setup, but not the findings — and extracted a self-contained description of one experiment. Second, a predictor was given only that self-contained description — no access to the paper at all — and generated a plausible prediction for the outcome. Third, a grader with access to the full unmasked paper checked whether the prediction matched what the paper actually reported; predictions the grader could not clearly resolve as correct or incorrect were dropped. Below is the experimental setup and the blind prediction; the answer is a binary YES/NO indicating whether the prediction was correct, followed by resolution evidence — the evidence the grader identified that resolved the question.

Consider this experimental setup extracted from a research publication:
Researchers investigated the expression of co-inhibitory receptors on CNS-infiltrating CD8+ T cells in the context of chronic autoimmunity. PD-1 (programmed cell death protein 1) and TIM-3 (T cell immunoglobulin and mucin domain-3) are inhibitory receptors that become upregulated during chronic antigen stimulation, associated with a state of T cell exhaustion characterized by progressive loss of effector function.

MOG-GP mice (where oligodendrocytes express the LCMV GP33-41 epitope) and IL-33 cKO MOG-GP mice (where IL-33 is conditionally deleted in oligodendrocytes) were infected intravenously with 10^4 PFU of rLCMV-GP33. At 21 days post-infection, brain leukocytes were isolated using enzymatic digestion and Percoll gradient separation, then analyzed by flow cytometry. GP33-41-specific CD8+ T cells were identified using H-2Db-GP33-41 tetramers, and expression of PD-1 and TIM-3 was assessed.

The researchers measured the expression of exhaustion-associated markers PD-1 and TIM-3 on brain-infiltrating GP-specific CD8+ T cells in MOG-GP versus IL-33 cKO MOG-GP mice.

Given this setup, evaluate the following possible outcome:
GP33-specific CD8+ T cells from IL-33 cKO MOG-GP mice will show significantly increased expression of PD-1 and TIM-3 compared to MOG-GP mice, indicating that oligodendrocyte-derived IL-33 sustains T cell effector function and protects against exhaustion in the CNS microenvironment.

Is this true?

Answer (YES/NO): NO